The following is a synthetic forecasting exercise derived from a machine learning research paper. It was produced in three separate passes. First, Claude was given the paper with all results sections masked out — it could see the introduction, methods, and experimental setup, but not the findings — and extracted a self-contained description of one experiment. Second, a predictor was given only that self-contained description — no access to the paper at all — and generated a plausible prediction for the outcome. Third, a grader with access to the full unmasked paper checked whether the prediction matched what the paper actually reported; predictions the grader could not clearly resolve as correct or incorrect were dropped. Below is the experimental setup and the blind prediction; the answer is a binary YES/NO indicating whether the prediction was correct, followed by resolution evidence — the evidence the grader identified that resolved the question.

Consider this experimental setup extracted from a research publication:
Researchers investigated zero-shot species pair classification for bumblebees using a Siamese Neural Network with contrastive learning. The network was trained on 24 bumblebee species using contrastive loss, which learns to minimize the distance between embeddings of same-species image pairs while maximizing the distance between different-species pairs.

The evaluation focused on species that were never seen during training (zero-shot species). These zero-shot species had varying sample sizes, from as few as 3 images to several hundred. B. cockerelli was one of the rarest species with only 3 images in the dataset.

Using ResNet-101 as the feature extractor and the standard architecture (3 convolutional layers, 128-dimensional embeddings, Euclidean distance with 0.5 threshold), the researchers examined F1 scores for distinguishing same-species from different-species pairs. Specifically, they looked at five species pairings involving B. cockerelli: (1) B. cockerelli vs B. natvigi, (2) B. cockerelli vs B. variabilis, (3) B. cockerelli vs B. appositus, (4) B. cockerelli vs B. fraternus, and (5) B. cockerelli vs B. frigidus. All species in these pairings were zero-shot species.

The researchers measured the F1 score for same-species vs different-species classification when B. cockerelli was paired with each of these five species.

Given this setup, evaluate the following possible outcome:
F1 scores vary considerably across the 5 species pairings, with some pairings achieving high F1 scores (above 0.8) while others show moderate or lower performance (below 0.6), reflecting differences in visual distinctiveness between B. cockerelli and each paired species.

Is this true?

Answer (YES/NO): YES